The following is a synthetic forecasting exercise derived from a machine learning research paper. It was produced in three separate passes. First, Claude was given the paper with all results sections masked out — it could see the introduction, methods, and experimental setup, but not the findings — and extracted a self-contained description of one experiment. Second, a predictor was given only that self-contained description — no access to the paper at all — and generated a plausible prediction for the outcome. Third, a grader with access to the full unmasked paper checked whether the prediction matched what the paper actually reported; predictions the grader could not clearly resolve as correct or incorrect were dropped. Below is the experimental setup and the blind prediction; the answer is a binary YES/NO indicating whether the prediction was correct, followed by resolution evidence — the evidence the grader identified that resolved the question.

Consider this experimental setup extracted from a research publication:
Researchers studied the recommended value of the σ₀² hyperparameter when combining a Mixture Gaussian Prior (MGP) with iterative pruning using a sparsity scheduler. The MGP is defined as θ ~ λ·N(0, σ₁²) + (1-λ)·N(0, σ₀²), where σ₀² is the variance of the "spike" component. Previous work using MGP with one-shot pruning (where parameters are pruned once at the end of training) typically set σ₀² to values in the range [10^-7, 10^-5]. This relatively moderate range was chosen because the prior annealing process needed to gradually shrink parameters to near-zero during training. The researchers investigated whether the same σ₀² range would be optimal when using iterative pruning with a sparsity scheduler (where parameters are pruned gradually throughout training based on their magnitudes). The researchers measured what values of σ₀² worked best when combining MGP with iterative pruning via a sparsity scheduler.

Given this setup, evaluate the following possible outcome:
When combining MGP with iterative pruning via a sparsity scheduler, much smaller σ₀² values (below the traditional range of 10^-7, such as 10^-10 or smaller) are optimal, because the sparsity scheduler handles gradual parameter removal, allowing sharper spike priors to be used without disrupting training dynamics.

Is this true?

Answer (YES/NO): YES